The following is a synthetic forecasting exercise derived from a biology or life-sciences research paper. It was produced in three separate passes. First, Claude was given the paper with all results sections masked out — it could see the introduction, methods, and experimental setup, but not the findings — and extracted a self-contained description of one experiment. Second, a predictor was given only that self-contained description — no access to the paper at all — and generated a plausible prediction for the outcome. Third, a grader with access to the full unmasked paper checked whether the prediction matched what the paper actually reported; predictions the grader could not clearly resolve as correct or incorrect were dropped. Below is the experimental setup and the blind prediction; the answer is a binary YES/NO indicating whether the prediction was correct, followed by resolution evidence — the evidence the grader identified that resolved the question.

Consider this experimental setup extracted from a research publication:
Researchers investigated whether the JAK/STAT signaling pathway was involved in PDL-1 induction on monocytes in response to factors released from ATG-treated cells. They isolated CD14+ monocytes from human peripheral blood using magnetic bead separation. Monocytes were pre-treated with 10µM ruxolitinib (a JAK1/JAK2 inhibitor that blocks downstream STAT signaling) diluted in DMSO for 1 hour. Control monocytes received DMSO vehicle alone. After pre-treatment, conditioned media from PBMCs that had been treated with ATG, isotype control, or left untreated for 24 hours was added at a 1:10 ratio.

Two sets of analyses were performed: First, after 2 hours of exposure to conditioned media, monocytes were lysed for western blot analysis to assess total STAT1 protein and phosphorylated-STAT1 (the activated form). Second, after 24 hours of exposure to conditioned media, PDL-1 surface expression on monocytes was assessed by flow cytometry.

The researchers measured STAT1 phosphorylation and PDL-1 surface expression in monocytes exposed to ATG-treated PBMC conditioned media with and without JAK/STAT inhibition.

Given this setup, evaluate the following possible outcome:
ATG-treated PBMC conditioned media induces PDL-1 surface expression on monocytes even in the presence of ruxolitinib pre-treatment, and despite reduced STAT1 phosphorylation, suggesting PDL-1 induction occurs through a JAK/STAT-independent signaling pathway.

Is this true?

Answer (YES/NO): NO